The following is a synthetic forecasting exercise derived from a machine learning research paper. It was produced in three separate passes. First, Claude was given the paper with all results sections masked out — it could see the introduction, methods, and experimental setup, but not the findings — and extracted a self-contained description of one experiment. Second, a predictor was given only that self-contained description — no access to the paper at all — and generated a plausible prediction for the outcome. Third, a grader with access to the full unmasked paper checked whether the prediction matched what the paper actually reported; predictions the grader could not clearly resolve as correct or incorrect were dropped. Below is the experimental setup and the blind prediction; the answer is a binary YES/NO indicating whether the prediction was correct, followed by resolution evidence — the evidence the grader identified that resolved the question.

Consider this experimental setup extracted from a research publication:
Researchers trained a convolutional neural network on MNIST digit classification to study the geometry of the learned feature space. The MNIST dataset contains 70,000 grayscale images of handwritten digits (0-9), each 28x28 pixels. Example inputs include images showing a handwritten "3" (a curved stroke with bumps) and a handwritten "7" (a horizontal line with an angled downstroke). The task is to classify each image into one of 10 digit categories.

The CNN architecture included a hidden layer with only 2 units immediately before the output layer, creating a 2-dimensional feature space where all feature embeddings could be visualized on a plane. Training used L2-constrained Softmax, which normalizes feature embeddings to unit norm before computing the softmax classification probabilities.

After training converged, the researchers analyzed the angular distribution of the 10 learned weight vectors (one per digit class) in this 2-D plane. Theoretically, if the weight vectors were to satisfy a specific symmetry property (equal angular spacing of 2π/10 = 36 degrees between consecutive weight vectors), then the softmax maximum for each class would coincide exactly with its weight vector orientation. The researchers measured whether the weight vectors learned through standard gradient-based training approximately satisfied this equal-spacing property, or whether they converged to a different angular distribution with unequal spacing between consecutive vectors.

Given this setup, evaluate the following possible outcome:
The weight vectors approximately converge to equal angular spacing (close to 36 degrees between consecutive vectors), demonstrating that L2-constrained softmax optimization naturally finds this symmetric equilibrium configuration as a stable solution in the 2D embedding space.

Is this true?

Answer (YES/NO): NO